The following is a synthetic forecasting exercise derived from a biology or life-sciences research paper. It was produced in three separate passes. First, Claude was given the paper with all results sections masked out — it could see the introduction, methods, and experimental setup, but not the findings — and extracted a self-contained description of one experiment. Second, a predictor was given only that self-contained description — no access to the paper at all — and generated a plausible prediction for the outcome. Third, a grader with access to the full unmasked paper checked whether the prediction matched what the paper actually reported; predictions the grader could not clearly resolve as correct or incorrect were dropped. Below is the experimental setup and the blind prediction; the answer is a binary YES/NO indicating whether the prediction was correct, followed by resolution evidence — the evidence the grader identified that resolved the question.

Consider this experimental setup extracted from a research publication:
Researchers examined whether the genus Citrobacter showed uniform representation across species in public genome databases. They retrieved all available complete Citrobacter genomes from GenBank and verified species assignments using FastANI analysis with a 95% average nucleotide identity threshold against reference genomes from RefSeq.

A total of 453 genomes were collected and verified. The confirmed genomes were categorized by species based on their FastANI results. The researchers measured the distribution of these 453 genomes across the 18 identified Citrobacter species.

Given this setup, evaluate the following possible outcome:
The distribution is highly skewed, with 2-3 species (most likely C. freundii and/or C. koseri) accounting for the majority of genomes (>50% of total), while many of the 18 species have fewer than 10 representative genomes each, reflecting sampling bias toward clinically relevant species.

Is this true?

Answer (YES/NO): NO